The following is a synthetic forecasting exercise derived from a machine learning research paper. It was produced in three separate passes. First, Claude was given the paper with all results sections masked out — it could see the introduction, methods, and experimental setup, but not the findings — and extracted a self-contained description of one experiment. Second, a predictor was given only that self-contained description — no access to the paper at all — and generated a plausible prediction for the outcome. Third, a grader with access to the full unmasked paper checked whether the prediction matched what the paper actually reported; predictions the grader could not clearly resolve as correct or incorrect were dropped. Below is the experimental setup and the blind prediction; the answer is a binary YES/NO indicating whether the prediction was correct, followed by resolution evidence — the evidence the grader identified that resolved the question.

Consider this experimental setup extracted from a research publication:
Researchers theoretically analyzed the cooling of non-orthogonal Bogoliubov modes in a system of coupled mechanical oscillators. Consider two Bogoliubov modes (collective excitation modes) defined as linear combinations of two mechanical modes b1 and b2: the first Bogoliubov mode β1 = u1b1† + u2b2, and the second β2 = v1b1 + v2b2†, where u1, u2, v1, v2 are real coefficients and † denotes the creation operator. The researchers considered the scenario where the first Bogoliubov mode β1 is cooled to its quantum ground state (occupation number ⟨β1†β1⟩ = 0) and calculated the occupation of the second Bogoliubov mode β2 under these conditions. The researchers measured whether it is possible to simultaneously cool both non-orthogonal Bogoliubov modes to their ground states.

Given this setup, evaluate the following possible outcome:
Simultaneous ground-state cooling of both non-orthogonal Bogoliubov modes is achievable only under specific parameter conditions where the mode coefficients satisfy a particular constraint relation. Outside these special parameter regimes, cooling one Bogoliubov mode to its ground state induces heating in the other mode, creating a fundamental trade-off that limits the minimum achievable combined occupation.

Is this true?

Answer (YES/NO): NO